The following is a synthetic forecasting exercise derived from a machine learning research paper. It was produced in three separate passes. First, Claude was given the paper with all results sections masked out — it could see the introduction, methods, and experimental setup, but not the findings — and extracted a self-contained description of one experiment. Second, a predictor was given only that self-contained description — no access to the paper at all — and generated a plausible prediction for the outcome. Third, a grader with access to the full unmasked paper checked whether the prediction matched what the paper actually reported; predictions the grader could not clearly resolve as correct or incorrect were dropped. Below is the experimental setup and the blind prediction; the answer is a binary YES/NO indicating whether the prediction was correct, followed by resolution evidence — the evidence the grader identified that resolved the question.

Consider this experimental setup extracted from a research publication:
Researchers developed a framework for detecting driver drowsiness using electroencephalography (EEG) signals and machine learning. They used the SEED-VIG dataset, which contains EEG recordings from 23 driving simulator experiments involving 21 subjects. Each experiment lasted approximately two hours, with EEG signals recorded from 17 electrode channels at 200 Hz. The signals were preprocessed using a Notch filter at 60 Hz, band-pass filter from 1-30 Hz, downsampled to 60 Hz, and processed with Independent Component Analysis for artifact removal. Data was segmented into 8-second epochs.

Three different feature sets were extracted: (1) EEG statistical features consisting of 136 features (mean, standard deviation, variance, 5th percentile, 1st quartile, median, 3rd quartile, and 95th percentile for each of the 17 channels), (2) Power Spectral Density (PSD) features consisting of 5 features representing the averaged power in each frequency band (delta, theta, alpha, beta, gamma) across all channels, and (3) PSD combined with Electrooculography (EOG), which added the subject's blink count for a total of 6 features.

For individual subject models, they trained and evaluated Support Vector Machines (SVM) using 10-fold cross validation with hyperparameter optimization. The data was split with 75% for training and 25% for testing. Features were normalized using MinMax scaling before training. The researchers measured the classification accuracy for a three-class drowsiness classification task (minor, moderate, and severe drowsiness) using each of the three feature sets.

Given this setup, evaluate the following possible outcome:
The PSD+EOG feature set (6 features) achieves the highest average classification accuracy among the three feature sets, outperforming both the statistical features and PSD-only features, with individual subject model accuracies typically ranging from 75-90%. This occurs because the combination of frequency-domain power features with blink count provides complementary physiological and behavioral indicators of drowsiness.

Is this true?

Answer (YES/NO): NO